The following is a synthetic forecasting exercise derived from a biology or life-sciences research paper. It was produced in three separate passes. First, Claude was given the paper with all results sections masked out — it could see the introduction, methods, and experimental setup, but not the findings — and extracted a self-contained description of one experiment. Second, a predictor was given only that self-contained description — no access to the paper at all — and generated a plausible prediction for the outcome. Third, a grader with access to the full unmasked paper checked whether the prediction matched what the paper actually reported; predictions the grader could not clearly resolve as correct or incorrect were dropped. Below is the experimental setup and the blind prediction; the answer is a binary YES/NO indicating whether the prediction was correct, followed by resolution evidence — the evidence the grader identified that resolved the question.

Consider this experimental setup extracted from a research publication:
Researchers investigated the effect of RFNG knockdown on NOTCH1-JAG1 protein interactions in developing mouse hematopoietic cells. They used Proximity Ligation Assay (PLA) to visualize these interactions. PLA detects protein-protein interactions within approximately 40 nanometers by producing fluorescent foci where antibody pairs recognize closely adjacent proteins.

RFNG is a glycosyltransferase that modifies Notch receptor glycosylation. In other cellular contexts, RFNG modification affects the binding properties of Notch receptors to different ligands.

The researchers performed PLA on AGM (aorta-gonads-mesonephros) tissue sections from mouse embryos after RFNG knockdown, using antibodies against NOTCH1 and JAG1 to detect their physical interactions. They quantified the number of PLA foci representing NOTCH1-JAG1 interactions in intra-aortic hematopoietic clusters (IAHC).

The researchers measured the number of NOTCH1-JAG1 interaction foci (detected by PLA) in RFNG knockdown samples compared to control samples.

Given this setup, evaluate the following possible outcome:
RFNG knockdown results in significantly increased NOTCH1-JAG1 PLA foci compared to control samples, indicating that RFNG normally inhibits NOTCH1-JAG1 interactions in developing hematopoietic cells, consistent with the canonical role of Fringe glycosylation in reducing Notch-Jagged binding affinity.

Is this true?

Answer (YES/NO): NO